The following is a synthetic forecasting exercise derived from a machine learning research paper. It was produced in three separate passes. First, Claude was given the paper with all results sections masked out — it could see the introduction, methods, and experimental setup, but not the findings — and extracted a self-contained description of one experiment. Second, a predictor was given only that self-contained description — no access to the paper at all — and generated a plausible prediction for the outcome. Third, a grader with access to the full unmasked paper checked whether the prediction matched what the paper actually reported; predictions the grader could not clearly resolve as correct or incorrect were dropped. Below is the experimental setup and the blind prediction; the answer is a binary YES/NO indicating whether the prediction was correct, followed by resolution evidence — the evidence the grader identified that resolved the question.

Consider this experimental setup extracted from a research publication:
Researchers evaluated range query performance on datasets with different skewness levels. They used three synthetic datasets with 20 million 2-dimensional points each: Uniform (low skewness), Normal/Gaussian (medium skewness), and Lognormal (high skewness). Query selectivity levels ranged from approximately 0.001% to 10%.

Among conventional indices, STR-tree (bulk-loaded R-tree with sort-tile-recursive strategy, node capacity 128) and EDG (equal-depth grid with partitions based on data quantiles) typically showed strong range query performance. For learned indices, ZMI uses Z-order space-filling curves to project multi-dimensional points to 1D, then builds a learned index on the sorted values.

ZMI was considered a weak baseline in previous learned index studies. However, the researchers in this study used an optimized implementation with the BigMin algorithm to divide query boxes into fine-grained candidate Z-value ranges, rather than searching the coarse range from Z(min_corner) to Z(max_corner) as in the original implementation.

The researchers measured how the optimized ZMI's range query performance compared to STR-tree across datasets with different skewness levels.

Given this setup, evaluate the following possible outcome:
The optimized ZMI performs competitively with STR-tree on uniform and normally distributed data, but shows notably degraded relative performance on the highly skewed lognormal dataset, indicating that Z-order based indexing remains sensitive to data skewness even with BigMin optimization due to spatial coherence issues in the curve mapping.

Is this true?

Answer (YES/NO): NO